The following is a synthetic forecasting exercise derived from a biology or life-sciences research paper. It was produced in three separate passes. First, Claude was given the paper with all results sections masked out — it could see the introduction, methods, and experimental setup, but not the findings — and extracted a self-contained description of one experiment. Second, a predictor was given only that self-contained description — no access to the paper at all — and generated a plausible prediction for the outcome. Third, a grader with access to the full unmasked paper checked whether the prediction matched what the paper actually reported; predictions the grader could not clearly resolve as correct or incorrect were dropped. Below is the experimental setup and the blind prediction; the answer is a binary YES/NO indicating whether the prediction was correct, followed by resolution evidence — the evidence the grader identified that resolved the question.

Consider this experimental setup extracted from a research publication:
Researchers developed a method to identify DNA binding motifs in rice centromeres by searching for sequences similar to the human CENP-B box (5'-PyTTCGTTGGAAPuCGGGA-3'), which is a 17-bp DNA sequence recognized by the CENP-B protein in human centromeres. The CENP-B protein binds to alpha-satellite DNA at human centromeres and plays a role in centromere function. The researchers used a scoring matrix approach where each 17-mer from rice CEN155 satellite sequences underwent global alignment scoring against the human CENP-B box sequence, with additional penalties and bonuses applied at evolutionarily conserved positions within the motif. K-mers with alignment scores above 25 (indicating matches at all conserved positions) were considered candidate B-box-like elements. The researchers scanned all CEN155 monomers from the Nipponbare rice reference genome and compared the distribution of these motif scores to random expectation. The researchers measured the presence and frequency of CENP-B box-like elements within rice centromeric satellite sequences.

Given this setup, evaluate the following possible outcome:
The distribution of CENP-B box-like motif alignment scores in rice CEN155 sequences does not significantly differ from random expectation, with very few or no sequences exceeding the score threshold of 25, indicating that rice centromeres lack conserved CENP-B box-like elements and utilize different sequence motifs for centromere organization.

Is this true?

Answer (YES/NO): NO